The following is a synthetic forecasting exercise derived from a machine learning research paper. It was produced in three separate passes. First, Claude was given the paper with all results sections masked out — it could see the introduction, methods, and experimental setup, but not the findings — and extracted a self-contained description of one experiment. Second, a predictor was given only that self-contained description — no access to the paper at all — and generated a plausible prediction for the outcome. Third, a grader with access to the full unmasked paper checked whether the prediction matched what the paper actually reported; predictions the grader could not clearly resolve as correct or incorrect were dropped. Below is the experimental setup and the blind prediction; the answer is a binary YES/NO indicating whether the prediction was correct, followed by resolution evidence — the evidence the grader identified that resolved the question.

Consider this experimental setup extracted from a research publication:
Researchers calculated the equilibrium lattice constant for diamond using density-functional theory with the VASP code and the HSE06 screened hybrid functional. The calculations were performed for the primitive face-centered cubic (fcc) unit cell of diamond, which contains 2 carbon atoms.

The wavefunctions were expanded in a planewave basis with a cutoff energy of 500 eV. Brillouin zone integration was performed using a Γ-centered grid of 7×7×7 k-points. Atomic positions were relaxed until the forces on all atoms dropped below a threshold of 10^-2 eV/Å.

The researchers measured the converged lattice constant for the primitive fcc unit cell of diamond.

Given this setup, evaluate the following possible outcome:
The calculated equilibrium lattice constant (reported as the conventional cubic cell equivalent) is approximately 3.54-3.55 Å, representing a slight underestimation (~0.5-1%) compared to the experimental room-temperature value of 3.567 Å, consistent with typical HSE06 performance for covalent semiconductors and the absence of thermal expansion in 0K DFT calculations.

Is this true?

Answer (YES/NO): YES